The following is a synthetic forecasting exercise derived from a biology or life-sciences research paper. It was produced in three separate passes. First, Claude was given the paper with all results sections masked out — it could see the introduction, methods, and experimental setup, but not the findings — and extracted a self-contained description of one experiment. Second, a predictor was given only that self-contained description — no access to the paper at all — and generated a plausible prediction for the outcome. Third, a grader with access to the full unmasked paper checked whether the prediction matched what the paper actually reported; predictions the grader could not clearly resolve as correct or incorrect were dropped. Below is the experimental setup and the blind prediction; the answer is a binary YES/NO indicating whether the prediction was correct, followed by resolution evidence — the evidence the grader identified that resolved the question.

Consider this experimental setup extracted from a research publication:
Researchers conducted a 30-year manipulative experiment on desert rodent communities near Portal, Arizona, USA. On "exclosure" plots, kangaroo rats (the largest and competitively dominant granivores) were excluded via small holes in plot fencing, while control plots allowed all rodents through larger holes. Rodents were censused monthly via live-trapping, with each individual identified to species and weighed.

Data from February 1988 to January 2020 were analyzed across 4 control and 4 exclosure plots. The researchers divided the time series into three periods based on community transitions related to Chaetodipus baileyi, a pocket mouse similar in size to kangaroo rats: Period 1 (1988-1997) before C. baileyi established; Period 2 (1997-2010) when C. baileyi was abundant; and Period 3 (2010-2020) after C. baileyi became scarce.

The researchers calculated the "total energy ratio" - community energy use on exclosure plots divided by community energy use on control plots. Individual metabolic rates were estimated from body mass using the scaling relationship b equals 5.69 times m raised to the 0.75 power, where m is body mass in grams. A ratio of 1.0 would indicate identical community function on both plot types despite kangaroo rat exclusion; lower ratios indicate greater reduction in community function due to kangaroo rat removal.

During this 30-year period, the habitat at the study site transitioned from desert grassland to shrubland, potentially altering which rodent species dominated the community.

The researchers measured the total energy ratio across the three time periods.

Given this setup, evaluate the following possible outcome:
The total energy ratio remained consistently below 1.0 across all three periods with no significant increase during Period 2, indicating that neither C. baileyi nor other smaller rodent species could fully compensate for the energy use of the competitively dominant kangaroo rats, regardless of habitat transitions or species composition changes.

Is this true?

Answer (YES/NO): NO